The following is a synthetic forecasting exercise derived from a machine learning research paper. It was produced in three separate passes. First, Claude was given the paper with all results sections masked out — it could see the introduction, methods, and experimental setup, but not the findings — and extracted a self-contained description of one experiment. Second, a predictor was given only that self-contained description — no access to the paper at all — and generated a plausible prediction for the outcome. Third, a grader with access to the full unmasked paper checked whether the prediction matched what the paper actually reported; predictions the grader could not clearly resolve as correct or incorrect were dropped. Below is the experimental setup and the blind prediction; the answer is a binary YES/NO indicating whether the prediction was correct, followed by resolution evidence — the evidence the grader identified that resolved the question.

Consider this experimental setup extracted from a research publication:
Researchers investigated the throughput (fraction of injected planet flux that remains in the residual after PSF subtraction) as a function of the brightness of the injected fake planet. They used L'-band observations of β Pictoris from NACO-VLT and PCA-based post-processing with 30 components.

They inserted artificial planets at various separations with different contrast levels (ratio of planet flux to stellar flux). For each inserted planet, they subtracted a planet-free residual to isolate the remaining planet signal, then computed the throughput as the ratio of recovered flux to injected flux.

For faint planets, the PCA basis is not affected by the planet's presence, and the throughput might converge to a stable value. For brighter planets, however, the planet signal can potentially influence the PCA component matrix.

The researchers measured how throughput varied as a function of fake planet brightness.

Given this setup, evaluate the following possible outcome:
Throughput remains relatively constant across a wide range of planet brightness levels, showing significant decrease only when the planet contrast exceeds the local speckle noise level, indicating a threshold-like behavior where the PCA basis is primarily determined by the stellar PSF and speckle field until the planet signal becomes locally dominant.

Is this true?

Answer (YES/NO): NO